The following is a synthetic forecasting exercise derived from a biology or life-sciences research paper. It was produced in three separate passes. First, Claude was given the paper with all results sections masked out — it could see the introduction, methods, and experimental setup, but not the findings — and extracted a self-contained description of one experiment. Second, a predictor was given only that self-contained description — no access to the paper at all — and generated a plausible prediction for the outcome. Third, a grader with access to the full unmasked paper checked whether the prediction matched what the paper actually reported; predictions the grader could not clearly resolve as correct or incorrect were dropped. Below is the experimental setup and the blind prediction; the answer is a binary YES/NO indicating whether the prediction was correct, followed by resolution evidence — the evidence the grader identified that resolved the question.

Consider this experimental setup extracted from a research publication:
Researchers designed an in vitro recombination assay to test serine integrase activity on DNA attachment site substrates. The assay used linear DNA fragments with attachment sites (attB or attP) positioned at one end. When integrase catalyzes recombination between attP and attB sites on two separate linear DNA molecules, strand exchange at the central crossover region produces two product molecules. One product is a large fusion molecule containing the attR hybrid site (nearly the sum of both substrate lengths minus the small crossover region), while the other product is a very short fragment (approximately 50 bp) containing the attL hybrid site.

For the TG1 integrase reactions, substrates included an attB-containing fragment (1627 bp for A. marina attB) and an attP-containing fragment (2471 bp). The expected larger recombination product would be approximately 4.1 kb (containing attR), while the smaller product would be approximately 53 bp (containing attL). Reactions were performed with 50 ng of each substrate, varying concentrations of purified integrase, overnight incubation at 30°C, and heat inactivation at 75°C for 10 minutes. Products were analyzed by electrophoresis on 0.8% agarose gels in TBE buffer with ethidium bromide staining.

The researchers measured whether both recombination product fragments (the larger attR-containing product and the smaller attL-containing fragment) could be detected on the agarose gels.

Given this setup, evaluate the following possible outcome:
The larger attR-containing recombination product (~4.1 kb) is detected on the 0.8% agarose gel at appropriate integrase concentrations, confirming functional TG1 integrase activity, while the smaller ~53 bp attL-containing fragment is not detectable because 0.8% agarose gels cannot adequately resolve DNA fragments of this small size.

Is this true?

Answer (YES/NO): YES